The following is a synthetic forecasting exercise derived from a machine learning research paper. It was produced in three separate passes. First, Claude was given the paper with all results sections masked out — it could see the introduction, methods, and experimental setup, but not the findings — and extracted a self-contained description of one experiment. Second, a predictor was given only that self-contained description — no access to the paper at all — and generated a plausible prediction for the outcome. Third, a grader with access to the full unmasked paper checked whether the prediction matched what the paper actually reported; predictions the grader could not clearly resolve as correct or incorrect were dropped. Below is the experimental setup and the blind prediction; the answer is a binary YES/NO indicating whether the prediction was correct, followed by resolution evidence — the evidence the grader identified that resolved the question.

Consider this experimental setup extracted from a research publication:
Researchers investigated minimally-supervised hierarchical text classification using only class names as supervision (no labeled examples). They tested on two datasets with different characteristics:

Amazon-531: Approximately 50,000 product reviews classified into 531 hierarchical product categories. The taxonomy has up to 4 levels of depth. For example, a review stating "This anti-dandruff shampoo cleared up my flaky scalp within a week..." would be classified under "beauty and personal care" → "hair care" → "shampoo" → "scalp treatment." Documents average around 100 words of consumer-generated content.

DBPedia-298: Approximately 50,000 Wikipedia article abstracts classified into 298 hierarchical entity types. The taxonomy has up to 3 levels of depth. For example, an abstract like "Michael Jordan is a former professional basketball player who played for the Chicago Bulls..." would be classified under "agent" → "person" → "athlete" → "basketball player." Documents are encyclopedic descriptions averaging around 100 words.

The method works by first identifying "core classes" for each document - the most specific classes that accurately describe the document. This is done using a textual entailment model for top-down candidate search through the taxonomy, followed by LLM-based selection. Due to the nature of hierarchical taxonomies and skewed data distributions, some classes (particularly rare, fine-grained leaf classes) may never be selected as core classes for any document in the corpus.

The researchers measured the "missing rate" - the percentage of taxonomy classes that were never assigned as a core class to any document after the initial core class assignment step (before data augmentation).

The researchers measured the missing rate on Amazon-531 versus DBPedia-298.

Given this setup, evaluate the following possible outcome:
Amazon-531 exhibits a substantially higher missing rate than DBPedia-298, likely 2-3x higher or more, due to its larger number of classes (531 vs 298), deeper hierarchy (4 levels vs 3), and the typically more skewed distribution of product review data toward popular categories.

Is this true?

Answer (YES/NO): YES